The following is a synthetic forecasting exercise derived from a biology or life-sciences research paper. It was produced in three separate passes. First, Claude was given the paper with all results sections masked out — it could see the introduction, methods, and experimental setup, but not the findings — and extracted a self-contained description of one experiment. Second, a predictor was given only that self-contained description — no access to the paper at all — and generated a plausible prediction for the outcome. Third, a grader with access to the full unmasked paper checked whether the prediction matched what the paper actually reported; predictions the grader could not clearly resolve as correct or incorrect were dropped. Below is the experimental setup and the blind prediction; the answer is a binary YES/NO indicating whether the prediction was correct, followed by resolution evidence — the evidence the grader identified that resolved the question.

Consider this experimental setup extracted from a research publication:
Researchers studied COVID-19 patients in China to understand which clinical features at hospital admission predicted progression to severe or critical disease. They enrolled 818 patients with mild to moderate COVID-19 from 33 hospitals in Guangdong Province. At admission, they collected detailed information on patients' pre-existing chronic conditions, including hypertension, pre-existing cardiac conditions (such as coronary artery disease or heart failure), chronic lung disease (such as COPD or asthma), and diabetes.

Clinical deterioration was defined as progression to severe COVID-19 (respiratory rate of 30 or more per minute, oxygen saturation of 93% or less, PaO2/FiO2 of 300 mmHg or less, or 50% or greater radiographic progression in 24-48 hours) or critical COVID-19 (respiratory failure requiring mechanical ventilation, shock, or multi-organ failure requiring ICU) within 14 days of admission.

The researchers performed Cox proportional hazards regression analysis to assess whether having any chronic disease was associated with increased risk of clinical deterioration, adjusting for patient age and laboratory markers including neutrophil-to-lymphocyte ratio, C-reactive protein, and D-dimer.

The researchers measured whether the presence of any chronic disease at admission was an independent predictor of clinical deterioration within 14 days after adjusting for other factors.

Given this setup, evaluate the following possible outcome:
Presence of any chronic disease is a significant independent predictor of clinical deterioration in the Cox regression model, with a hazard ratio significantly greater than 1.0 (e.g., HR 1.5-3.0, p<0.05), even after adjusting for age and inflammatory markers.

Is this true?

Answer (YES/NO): YES